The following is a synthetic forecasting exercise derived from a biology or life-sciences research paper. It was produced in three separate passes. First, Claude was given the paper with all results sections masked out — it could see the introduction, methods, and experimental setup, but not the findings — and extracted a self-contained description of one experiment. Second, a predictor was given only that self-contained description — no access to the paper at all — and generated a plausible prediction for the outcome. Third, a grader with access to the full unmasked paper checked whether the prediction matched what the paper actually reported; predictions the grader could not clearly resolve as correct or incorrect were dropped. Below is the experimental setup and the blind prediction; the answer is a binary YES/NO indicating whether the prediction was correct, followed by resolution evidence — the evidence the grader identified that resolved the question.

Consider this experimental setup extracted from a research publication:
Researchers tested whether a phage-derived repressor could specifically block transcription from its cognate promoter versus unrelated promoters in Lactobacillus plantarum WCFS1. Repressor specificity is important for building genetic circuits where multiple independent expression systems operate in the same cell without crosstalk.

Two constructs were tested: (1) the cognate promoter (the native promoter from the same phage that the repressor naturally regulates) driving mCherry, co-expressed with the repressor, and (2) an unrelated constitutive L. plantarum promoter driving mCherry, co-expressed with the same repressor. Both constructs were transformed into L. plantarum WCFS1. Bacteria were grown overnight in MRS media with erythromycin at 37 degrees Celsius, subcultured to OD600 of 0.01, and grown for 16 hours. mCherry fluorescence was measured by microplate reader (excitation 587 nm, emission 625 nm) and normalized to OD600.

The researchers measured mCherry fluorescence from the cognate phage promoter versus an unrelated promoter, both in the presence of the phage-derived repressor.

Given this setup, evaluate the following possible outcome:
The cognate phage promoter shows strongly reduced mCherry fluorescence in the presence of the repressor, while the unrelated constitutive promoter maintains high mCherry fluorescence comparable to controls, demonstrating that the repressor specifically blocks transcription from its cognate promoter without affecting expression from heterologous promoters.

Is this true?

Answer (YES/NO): YES